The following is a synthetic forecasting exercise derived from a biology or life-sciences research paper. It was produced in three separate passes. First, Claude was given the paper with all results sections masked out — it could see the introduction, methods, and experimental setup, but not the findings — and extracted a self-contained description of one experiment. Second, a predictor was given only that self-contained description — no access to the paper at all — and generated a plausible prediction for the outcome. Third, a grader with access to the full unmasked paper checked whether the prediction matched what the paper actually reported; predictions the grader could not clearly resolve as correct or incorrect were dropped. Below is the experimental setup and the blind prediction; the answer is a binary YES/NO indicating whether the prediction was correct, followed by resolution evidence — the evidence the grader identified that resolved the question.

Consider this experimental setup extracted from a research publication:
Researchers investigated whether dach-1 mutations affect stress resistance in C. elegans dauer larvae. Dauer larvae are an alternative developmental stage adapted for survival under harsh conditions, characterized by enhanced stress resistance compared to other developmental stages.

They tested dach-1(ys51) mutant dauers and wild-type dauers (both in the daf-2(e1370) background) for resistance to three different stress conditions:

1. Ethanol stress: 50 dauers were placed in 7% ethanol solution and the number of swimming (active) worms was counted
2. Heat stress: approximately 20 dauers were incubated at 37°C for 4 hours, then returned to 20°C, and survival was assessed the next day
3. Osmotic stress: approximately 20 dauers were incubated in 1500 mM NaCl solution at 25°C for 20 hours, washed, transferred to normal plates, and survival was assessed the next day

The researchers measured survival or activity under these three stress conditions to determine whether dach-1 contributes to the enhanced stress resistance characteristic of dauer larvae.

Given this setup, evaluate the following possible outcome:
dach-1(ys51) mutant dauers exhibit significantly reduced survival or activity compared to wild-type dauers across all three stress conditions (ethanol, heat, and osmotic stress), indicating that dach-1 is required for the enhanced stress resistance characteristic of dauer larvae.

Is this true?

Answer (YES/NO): NO